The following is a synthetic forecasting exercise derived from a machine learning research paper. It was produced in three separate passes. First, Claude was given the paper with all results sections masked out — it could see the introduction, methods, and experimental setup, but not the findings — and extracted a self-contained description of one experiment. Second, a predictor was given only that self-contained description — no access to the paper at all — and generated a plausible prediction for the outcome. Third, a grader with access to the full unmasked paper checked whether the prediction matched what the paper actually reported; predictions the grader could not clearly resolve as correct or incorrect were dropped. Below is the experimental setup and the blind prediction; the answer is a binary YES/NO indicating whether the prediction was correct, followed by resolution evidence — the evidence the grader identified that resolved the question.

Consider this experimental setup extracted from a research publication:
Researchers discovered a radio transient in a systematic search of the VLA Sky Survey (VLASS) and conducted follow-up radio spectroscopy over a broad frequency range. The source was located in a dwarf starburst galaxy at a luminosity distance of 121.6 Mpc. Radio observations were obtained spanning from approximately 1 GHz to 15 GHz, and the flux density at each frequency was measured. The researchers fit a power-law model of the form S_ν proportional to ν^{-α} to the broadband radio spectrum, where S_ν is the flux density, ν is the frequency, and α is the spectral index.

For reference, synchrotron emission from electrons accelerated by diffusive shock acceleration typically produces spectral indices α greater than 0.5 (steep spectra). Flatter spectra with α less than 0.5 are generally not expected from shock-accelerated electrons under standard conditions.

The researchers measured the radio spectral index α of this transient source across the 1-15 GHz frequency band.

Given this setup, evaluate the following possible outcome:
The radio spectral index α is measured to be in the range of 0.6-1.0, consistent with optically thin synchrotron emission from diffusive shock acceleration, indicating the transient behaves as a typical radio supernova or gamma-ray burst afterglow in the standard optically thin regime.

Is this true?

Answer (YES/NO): NO